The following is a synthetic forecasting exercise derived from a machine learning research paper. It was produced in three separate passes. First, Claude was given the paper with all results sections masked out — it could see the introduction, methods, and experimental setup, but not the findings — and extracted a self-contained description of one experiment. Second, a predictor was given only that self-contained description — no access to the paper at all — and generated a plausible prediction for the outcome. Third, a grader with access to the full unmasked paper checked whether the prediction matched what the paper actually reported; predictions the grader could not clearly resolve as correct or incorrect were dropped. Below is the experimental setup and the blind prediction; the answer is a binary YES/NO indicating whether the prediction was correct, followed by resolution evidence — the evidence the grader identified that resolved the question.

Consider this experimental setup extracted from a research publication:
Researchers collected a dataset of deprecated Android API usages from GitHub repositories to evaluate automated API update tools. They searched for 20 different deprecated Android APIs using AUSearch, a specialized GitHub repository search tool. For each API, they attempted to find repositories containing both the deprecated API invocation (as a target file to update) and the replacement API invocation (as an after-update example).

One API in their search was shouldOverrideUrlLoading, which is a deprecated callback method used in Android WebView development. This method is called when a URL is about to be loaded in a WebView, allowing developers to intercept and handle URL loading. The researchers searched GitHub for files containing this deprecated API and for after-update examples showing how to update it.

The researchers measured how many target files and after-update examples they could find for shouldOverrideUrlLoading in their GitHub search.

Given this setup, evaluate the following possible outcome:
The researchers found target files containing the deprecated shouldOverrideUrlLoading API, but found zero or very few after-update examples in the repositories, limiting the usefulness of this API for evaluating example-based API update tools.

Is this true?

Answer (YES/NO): NO